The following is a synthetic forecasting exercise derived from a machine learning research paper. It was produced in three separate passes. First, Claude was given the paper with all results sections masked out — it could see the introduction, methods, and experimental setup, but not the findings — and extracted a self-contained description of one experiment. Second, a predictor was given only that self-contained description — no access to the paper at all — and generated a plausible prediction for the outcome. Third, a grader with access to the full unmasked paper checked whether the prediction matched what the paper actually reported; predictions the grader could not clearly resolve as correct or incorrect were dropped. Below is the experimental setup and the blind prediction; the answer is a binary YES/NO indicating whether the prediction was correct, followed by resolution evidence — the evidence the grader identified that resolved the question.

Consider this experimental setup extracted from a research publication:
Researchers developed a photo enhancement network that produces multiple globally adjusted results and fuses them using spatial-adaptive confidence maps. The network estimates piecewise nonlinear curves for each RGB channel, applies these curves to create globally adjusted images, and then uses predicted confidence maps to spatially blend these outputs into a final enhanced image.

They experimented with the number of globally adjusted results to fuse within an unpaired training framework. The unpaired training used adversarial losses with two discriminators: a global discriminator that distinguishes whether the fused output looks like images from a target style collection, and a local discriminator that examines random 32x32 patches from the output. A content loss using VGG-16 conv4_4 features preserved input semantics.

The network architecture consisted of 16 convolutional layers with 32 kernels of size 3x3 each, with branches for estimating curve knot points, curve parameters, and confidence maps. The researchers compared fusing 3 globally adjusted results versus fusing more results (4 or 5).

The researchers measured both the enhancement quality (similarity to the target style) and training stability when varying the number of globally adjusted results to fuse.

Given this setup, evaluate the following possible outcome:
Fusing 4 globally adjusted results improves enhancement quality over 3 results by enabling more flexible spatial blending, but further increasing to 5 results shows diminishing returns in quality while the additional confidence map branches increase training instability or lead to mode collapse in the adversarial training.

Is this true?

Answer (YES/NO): NO